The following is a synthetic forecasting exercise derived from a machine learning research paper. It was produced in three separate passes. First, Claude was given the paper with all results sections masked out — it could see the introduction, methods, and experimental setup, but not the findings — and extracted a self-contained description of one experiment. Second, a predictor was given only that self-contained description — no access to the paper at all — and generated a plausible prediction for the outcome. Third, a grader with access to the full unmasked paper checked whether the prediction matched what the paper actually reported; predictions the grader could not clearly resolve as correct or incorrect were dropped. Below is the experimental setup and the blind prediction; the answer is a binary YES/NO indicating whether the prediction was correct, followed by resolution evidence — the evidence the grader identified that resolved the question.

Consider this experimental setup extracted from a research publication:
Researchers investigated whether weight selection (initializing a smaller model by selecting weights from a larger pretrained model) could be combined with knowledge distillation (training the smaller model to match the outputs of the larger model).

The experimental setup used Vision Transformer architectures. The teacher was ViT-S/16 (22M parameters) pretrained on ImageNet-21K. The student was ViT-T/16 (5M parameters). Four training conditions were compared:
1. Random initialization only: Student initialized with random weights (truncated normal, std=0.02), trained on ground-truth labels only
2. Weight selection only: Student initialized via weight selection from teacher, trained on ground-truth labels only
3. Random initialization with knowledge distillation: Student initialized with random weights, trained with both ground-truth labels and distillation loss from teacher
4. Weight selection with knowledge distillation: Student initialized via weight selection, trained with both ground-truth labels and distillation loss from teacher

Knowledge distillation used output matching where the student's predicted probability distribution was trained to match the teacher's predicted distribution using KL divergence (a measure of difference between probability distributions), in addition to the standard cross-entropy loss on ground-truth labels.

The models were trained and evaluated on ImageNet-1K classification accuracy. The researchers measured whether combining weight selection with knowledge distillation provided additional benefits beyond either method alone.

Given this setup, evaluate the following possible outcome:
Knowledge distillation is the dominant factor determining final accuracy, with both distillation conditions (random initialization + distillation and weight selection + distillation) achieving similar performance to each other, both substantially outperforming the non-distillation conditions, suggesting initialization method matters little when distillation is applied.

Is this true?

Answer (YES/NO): NO